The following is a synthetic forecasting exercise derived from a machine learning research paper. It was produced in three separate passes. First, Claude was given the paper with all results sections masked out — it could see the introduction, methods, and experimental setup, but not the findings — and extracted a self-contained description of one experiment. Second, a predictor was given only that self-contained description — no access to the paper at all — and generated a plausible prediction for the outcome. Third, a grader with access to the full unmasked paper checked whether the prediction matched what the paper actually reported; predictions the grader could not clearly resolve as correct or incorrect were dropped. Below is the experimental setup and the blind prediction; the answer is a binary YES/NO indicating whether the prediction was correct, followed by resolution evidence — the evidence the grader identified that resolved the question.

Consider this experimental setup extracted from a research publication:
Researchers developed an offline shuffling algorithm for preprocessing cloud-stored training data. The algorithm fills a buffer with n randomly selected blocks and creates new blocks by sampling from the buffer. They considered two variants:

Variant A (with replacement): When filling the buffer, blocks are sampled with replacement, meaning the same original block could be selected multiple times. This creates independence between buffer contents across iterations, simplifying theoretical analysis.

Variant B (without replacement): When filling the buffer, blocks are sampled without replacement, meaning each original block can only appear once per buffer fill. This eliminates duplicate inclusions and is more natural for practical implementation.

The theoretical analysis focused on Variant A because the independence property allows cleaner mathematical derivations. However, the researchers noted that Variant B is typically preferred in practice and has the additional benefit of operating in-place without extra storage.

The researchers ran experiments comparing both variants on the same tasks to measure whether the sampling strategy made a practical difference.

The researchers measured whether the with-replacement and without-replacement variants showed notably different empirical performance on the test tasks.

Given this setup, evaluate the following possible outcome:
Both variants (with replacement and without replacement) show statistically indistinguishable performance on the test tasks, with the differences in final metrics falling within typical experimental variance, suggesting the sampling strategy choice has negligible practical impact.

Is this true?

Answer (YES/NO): YES